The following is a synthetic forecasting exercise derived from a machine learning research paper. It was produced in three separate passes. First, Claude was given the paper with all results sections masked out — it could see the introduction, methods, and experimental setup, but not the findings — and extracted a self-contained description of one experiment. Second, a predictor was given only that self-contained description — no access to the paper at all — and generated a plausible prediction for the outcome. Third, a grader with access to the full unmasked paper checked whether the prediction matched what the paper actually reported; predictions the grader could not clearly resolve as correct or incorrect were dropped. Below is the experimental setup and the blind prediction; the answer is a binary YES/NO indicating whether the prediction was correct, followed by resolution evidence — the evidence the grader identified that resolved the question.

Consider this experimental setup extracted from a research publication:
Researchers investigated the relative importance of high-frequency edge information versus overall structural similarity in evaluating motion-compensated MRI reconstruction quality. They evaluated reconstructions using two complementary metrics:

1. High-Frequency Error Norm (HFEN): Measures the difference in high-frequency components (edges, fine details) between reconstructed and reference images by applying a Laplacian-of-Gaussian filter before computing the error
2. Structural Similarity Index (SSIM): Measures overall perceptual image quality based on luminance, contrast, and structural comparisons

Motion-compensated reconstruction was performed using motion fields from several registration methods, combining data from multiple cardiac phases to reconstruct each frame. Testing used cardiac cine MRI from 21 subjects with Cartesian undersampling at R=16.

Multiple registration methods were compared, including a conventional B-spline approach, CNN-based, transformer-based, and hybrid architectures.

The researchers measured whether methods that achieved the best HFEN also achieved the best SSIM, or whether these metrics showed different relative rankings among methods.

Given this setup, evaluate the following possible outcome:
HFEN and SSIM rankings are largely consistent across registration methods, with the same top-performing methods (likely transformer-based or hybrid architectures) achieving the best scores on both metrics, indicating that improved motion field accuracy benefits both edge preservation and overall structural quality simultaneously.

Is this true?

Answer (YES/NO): NO